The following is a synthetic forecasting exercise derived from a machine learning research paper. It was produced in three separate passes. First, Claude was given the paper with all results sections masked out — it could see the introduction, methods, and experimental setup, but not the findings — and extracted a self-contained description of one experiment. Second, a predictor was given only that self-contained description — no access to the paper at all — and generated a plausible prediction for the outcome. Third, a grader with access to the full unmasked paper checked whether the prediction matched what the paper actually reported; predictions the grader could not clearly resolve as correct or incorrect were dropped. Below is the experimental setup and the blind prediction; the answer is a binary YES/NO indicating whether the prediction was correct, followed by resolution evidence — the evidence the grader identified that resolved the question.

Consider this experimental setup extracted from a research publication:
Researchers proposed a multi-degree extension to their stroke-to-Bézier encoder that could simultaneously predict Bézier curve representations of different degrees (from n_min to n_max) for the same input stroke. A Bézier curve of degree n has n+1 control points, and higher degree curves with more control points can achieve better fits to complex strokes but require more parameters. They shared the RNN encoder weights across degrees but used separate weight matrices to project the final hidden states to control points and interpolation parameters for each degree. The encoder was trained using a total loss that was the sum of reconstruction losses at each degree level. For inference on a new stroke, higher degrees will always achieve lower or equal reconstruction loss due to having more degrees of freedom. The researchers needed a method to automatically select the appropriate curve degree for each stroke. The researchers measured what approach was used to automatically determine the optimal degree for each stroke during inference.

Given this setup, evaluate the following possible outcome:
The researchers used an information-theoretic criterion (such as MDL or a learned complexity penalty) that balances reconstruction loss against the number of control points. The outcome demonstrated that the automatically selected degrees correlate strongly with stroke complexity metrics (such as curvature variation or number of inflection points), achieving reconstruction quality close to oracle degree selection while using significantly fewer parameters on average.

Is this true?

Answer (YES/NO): NO